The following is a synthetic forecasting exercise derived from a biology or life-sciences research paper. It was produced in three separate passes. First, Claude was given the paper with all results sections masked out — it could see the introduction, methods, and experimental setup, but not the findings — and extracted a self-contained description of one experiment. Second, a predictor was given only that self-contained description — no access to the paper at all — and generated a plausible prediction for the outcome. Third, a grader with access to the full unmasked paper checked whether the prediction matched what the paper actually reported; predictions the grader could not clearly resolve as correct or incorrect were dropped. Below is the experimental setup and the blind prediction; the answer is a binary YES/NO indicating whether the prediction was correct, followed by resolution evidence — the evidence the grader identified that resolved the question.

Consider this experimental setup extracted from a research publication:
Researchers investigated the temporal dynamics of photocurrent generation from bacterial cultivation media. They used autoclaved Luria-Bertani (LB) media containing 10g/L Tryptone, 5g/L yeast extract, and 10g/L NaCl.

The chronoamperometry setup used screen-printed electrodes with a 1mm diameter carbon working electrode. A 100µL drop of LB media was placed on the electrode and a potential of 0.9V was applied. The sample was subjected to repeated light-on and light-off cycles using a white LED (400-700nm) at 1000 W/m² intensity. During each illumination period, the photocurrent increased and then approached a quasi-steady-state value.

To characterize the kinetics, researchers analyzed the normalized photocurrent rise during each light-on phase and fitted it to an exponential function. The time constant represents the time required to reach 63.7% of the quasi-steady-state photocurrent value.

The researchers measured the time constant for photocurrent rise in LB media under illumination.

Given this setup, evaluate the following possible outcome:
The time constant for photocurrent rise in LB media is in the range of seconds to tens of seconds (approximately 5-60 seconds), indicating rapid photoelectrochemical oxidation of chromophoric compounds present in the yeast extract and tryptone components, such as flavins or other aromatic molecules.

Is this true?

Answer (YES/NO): YES